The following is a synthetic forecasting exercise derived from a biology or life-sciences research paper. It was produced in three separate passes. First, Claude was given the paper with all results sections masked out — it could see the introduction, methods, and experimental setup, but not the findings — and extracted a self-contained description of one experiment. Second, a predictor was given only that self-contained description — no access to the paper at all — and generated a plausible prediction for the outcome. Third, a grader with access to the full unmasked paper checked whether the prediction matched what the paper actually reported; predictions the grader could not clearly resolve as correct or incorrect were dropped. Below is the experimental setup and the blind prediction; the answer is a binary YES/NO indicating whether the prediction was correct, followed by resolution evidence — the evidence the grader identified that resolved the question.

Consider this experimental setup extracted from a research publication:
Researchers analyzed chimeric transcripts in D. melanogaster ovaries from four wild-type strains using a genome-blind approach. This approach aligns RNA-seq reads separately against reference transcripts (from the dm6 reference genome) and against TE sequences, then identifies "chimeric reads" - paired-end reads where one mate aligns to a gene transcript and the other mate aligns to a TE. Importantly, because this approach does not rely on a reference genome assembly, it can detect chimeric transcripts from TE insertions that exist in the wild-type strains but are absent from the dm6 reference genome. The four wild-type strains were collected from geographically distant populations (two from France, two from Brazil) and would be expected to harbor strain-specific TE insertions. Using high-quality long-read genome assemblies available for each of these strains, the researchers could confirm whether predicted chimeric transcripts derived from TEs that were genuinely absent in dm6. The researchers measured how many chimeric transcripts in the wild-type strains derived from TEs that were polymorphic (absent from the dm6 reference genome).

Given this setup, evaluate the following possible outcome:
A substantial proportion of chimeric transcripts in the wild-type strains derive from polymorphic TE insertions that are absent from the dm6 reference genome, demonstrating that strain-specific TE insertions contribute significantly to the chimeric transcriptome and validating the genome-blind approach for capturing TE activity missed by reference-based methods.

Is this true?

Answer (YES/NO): YES